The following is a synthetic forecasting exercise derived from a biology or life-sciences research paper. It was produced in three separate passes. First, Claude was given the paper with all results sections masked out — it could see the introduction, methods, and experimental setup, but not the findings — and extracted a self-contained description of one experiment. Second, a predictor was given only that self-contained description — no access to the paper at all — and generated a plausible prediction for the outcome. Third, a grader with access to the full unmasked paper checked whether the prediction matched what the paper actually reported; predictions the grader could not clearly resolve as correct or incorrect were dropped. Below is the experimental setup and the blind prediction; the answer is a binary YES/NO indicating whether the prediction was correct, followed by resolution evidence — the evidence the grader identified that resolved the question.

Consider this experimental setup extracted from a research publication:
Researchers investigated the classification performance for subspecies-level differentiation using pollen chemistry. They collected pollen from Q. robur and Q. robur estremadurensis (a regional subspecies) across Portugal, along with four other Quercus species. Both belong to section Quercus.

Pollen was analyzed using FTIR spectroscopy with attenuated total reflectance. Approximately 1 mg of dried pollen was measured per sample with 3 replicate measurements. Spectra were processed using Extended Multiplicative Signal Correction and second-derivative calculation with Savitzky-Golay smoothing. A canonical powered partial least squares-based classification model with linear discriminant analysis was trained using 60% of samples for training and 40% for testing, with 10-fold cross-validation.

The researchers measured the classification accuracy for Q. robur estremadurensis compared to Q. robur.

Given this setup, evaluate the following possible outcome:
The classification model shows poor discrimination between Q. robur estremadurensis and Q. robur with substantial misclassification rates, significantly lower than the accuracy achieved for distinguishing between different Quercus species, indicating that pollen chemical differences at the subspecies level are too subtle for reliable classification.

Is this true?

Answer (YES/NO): YES